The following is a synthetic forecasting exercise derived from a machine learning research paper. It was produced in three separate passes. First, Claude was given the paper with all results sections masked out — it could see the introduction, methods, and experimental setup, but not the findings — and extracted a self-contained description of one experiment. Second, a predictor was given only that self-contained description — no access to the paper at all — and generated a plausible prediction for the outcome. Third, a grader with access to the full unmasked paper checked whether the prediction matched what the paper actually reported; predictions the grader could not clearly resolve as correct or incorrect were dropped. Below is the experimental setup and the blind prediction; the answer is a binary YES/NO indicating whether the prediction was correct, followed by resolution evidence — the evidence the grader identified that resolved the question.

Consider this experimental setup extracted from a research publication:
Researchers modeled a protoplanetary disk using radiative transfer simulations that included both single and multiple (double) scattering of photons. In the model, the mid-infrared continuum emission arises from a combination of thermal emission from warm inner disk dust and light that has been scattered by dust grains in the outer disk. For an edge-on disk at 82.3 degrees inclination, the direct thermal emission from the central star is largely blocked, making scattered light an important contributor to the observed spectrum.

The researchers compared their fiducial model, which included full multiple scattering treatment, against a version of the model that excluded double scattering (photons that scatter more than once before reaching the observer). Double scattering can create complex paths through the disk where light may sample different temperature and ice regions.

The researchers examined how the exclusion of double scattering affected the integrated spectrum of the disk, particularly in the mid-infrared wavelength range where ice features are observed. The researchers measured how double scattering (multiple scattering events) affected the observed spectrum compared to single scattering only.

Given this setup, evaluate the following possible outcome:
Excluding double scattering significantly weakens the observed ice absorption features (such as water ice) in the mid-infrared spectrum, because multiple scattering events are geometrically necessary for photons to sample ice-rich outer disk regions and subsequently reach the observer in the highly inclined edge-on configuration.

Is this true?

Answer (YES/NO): YES